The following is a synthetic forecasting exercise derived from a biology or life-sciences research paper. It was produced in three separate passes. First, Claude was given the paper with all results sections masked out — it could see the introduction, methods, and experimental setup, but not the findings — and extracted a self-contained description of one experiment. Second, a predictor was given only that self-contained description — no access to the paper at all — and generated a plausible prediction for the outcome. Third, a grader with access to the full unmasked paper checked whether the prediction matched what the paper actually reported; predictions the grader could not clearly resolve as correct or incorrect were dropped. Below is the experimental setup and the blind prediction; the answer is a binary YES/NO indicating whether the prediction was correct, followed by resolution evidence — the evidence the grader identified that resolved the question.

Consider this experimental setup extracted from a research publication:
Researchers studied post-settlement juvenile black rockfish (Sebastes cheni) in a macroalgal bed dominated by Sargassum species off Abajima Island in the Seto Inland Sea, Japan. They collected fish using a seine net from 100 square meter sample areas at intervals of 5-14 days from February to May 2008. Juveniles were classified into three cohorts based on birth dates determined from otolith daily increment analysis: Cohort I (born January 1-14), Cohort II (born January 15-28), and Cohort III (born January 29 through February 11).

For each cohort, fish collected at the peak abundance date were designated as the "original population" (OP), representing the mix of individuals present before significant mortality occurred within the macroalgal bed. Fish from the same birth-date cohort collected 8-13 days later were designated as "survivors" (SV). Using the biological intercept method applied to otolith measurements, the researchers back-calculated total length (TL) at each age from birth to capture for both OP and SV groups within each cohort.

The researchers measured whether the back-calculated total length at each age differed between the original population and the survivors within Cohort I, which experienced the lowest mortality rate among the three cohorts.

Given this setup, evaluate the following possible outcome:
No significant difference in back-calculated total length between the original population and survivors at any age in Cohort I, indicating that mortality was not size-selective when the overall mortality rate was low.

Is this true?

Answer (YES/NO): YES